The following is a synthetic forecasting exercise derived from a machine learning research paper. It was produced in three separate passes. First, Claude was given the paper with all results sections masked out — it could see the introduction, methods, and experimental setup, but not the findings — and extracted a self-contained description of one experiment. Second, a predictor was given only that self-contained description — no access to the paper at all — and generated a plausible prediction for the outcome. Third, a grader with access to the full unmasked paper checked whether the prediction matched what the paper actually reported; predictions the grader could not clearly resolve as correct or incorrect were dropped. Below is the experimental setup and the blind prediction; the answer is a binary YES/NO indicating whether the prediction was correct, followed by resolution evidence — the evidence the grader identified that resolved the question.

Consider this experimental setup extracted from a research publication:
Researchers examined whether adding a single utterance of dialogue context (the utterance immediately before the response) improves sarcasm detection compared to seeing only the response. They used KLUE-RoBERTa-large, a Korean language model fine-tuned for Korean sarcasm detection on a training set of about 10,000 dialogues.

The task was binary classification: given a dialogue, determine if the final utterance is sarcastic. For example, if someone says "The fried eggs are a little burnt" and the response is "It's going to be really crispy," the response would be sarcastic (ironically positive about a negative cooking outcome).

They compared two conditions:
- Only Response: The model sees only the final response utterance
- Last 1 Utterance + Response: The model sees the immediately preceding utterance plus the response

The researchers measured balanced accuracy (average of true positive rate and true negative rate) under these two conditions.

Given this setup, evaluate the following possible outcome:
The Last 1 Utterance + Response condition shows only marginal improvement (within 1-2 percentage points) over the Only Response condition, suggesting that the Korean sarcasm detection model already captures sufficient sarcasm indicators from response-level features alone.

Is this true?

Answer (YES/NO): NO